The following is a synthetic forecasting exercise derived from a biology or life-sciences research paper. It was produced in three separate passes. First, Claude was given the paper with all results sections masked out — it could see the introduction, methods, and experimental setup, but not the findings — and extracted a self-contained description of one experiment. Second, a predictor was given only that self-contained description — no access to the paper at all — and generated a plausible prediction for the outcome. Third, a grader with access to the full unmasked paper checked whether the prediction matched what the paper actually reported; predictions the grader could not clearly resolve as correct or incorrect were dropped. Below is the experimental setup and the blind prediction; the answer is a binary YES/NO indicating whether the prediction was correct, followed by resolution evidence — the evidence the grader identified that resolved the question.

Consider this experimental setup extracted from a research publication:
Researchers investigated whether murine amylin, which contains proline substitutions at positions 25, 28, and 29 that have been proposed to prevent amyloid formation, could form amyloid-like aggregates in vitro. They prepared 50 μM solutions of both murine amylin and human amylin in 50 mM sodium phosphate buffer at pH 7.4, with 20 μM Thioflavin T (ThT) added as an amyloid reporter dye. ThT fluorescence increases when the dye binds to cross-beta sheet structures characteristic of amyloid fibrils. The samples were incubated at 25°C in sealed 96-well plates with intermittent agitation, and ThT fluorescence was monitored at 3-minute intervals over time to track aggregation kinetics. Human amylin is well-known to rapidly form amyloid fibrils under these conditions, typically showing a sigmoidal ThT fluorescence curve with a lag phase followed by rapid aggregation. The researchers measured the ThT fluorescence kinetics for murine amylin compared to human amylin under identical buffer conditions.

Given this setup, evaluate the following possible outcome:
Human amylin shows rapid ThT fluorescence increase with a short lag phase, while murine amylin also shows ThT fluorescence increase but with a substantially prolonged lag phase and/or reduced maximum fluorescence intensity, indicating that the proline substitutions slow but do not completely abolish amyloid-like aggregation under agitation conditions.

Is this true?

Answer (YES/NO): YES